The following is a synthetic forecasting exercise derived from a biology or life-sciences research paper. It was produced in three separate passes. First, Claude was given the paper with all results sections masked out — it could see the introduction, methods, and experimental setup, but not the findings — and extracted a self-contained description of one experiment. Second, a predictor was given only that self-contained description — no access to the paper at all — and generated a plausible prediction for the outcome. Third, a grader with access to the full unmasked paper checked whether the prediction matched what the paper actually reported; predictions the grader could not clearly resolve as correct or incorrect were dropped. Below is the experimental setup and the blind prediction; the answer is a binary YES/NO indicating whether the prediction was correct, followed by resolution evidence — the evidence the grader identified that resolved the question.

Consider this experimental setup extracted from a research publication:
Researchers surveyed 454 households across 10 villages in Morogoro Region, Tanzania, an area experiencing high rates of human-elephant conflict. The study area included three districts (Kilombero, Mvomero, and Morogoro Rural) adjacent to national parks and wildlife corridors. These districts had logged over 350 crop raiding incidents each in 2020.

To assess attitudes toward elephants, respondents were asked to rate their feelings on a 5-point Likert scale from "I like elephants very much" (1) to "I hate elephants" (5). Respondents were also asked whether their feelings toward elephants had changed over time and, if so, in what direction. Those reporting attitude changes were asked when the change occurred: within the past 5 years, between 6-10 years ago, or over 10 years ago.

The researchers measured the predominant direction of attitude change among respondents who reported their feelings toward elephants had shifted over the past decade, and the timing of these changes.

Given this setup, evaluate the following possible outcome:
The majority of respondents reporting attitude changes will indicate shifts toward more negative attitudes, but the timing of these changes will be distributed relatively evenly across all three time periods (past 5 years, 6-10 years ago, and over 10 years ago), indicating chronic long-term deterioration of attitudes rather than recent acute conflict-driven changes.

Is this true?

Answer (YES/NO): NO